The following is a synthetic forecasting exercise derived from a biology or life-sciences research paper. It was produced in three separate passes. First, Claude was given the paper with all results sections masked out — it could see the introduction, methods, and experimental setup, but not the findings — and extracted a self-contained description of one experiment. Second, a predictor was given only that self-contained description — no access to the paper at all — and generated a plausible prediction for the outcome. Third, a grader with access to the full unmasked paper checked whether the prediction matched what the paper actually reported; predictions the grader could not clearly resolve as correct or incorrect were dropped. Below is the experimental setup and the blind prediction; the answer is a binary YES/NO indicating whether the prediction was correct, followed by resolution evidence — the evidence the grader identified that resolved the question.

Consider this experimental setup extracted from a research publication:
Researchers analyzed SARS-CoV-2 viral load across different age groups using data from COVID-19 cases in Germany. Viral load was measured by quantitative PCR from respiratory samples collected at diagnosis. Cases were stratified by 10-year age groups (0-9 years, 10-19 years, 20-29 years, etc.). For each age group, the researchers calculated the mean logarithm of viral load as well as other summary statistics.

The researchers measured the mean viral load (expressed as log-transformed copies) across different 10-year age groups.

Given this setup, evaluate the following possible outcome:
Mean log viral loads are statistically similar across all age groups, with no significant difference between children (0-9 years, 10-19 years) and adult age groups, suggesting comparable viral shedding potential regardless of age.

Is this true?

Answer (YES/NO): NO